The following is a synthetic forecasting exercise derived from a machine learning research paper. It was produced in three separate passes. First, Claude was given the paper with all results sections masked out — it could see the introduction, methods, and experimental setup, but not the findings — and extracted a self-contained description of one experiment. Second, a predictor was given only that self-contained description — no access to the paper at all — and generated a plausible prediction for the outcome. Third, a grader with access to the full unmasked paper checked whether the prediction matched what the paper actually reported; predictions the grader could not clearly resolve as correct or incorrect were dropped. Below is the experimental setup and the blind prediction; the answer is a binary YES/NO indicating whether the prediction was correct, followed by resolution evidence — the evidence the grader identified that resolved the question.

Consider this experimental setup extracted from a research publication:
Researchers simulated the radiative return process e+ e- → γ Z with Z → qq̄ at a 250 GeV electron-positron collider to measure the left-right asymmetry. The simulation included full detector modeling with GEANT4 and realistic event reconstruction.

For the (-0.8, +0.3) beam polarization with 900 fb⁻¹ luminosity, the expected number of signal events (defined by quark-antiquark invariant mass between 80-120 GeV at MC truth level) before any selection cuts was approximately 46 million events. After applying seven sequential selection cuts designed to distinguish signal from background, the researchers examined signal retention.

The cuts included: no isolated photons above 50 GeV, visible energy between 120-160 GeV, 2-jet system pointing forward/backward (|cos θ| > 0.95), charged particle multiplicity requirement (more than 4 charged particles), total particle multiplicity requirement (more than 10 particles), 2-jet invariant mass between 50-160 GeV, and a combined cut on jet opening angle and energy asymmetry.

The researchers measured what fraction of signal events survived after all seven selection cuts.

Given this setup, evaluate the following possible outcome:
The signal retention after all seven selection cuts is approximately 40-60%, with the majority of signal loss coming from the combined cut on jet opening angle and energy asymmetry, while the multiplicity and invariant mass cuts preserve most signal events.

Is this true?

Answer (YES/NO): NO